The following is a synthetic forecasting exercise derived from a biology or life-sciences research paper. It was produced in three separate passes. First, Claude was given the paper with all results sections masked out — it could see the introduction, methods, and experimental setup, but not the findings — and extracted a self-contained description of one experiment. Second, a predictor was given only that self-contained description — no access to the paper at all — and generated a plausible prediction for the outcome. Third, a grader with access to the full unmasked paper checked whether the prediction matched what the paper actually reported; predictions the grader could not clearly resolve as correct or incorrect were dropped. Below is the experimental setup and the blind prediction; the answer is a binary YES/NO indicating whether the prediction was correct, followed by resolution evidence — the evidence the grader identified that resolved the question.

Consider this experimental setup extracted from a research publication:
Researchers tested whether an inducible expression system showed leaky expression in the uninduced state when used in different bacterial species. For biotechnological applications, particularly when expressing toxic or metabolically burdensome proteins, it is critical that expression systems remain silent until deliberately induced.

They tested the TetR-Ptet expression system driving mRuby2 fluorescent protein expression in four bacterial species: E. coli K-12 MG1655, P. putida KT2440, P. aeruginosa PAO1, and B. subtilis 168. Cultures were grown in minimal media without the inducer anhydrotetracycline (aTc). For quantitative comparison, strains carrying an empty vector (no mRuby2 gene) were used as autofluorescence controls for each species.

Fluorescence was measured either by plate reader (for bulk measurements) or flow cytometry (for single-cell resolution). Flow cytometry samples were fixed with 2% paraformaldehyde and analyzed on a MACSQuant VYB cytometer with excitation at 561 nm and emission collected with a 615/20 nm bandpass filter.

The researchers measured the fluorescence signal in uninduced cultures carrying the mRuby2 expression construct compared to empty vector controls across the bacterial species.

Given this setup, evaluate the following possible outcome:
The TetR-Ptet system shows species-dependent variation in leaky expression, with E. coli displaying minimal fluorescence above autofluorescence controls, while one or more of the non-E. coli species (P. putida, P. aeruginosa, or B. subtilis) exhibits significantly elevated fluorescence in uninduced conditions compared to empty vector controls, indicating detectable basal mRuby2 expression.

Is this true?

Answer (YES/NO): NO